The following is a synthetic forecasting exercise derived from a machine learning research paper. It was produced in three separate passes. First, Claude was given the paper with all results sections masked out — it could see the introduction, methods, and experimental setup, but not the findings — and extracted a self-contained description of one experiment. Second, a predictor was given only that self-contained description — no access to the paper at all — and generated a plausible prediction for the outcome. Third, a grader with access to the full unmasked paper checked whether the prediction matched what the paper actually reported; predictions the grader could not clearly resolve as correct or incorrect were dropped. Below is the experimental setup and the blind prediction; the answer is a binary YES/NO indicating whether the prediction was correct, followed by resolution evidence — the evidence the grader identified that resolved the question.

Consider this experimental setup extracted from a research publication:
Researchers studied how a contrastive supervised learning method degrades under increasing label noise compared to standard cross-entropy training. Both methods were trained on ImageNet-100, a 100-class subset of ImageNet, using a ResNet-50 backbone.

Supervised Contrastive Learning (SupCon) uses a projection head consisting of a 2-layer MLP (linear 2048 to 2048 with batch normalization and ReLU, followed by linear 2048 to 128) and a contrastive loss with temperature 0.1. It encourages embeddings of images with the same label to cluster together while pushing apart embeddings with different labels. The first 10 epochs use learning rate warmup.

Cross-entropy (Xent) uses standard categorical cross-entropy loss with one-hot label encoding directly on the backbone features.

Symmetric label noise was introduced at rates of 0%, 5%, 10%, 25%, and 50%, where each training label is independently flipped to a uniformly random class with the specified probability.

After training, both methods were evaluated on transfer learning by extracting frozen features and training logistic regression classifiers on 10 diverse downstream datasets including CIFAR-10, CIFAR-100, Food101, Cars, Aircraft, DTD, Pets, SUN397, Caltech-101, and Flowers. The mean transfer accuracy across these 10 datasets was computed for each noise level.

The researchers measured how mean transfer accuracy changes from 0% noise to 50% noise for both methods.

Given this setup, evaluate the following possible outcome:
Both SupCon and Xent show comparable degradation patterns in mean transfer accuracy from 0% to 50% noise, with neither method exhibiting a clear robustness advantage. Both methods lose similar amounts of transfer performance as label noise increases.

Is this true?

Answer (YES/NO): NO